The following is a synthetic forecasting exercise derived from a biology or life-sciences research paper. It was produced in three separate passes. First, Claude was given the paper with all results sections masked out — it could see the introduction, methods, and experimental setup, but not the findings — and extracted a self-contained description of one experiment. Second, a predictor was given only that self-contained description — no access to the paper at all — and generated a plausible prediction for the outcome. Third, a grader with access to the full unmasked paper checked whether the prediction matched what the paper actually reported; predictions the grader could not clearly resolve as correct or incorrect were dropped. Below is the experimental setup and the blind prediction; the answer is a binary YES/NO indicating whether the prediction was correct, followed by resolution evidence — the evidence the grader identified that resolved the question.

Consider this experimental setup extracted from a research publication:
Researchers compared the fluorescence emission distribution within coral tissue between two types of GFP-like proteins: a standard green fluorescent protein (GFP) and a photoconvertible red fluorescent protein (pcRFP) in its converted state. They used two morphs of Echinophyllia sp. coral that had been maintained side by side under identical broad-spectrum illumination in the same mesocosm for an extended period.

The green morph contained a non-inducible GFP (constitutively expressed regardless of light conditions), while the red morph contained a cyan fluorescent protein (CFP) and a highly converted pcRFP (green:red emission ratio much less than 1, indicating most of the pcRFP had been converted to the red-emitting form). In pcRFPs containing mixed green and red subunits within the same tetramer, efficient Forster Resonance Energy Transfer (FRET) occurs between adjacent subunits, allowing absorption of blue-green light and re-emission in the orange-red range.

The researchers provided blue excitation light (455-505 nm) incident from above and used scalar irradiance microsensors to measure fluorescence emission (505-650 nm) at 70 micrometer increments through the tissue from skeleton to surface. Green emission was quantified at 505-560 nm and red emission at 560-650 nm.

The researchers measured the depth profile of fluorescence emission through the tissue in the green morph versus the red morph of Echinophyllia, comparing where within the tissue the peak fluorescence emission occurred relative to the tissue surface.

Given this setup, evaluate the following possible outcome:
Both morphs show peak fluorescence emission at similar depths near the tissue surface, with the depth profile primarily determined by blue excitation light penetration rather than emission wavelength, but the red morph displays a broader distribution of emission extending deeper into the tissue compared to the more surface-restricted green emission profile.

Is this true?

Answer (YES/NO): YES